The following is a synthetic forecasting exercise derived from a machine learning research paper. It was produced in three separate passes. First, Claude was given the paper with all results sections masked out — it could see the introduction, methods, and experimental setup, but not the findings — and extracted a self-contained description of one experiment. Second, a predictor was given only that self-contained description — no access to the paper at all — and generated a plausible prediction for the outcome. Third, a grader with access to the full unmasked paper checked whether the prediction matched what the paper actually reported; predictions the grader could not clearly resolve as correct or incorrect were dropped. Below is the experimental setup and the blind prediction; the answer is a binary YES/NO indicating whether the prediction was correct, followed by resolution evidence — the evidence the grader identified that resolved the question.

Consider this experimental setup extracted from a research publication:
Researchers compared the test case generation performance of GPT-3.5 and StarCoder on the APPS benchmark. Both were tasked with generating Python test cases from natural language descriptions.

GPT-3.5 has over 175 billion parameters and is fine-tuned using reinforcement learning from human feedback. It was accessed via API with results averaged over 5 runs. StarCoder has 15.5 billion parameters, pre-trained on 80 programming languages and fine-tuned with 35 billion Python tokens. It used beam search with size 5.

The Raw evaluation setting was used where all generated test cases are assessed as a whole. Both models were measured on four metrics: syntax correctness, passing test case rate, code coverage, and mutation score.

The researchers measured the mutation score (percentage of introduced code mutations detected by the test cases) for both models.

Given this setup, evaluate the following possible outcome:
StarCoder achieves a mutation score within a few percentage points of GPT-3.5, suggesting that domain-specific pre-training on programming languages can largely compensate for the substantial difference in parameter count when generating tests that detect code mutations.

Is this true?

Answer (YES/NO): YES